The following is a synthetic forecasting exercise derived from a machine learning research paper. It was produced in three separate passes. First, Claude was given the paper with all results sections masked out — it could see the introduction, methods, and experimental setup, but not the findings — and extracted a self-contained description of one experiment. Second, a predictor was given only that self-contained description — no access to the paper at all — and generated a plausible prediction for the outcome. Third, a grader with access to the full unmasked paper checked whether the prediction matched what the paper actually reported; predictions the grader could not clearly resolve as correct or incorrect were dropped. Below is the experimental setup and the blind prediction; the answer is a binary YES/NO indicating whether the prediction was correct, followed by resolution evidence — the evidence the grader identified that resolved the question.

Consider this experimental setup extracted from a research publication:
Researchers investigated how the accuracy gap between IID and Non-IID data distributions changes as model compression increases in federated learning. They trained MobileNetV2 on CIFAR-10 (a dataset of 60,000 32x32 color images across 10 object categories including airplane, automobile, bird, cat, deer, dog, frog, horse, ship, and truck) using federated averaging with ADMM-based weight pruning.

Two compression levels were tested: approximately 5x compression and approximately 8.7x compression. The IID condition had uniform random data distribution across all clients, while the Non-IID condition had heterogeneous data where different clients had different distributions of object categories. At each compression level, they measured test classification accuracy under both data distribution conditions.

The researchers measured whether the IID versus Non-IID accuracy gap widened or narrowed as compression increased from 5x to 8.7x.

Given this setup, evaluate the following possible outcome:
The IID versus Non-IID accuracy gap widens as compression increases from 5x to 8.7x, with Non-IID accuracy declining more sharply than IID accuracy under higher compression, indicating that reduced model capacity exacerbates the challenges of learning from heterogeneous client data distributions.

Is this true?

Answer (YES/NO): NO